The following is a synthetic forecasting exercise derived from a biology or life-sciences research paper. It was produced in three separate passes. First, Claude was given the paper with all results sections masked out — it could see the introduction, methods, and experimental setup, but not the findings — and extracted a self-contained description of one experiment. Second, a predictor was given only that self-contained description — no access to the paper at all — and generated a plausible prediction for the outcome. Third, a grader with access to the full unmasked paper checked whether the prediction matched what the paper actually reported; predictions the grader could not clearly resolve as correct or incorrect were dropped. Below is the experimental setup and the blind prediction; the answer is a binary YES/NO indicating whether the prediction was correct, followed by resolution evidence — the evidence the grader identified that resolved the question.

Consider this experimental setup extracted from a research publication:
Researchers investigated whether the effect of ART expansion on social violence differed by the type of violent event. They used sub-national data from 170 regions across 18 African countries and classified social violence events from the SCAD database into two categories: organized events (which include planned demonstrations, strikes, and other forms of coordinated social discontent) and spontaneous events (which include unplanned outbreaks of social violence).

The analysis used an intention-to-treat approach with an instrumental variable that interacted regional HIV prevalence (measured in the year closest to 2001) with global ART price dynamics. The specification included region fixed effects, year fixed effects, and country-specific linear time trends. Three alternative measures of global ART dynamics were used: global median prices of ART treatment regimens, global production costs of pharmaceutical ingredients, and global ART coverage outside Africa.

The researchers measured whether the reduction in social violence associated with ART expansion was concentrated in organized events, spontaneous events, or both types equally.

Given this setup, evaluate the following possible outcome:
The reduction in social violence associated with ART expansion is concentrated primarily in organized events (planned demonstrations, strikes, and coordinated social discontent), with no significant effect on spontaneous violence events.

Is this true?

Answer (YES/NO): YES